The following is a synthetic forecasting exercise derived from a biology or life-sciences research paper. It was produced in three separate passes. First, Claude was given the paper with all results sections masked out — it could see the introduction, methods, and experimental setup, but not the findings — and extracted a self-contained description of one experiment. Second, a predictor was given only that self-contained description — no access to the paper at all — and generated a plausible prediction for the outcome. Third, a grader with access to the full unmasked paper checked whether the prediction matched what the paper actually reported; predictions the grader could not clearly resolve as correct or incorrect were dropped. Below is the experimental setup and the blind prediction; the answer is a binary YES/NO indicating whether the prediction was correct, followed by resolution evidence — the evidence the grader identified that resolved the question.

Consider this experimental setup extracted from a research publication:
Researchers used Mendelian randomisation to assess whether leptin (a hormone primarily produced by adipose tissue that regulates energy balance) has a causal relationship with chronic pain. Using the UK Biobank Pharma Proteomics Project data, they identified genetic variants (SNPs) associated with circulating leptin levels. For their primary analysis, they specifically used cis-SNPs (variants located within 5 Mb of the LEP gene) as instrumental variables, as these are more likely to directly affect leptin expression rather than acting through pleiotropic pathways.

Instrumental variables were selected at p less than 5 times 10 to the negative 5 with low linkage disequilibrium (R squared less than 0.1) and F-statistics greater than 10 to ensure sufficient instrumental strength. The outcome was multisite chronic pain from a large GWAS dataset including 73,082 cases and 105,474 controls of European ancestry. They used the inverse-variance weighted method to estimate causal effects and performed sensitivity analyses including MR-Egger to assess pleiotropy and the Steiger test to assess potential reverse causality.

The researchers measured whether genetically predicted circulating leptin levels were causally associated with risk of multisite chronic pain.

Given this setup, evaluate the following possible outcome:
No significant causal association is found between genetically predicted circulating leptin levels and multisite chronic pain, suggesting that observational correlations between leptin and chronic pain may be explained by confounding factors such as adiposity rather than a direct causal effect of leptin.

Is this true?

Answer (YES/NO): NO